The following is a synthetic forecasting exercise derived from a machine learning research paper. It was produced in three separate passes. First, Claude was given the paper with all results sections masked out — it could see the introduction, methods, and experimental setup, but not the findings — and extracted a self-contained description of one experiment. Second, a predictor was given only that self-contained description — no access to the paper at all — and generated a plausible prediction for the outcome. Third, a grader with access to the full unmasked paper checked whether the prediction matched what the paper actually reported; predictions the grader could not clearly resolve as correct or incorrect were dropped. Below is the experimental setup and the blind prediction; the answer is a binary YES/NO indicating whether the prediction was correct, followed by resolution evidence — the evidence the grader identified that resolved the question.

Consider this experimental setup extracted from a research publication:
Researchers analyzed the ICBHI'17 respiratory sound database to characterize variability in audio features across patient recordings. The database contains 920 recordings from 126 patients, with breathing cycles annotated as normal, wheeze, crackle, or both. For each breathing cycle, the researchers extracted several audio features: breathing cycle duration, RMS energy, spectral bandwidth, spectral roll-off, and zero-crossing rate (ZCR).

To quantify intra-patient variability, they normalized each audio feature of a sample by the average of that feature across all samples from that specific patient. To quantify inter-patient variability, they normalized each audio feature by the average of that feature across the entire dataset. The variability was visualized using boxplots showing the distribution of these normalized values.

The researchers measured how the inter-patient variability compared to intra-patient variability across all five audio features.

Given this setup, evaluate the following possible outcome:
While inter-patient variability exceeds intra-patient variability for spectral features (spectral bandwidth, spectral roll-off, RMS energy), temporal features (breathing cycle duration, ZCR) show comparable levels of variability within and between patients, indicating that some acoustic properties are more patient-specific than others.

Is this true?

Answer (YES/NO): NO